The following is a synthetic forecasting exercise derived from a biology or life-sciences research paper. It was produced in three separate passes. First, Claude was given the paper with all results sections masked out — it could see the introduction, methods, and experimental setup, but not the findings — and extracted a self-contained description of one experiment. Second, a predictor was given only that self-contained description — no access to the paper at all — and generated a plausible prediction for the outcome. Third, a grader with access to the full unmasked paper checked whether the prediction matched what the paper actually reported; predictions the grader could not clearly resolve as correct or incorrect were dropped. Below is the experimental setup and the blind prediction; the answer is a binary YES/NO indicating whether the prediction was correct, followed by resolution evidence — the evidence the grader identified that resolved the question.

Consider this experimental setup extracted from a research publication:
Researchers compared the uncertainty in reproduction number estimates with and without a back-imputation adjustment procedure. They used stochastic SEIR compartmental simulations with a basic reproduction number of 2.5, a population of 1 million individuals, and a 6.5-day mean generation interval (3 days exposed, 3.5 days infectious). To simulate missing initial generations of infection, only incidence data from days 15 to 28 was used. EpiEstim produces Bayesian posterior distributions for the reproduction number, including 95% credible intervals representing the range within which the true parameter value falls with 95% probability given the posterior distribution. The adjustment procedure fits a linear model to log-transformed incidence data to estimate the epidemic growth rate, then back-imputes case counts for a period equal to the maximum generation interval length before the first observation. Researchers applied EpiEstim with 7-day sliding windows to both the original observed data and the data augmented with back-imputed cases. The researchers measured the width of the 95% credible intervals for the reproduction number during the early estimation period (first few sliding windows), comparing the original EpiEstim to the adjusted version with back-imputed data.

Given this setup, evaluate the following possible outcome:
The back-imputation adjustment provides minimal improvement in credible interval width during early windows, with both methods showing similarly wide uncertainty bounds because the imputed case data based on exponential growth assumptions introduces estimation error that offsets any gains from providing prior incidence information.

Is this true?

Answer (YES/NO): NO